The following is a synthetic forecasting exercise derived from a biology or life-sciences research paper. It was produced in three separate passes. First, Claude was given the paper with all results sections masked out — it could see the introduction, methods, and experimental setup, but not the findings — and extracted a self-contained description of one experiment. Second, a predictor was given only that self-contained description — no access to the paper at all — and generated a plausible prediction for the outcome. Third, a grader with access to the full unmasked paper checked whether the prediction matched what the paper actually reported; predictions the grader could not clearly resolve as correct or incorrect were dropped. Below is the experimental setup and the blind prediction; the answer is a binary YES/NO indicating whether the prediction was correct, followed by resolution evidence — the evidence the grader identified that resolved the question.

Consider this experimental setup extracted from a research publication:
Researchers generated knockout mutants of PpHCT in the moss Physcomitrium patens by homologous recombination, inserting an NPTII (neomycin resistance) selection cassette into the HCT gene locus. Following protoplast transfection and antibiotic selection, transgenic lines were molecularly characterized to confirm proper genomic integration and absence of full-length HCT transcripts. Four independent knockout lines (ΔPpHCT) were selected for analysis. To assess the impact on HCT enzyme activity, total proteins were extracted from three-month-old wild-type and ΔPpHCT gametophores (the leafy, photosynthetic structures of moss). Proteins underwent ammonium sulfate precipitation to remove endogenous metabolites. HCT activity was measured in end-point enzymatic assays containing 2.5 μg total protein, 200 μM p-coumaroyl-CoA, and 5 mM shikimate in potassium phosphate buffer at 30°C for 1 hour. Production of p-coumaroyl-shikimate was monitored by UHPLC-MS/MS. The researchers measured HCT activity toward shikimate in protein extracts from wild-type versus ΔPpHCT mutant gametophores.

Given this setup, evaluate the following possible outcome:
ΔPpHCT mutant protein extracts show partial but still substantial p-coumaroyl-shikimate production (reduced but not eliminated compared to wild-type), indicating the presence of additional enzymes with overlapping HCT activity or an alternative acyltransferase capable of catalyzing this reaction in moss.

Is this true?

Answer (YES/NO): NO